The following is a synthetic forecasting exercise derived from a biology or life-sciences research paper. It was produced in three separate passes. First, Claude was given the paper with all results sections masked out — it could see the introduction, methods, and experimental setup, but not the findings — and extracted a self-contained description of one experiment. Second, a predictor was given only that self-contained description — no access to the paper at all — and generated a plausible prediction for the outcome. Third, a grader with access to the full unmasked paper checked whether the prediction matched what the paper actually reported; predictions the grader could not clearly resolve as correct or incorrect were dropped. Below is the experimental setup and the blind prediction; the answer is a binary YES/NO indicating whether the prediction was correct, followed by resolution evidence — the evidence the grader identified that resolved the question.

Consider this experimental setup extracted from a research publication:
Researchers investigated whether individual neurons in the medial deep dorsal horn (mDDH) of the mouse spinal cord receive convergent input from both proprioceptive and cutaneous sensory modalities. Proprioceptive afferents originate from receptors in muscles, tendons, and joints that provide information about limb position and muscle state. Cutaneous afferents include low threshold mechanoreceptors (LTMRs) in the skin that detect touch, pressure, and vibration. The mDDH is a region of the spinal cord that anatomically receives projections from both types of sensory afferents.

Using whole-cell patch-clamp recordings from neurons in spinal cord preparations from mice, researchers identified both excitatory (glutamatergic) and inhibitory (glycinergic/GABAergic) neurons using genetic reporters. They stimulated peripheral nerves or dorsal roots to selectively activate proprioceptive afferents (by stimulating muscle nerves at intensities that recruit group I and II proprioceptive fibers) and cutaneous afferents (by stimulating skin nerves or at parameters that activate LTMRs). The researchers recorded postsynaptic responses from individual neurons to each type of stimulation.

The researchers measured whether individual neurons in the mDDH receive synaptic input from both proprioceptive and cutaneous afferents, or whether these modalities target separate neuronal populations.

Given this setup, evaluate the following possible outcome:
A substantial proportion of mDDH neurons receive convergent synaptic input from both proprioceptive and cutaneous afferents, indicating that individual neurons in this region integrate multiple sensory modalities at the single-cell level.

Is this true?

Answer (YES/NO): YES